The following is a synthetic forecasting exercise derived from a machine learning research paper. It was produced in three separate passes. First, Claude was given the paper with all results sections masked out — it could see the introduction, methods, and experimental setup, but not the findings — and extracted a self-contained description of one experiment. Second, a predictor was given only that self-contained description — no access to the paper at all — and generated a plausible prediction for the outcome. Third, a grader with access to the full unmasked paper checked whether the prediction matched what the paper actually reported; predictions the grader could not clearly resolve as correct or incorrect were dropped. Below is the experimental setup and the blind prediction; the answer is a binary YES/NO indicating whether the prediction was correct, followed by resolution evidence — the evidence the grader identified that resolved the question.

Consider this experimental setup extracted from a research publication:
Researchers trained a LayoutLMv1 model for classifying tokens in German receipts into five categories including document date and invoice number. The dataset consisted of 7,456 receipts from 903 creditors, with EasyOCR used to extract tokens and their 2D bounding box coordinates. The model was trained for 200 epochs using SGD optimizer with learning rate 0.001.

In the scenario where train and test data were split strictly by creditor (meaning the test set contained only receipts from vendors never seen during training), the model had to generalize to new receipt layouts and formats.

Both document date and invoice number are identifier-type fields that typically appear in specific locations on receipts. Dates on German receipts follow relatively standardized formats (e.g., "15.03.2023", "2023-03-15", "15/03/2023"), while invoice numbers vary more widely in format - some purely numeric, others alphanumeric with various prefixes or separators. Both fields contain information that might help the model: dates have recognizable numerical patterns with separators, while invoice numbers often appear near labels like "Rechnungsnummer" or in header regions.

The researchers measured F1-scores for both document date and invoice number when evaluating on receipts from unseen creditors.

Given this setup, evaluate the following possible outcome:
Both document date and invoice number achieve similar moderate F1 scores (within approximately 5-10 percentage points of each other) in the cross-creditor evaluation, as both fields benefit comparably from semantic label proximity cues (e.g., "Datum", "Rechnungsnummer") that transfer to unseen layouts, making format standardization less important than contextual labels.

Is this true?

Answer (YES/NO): NO